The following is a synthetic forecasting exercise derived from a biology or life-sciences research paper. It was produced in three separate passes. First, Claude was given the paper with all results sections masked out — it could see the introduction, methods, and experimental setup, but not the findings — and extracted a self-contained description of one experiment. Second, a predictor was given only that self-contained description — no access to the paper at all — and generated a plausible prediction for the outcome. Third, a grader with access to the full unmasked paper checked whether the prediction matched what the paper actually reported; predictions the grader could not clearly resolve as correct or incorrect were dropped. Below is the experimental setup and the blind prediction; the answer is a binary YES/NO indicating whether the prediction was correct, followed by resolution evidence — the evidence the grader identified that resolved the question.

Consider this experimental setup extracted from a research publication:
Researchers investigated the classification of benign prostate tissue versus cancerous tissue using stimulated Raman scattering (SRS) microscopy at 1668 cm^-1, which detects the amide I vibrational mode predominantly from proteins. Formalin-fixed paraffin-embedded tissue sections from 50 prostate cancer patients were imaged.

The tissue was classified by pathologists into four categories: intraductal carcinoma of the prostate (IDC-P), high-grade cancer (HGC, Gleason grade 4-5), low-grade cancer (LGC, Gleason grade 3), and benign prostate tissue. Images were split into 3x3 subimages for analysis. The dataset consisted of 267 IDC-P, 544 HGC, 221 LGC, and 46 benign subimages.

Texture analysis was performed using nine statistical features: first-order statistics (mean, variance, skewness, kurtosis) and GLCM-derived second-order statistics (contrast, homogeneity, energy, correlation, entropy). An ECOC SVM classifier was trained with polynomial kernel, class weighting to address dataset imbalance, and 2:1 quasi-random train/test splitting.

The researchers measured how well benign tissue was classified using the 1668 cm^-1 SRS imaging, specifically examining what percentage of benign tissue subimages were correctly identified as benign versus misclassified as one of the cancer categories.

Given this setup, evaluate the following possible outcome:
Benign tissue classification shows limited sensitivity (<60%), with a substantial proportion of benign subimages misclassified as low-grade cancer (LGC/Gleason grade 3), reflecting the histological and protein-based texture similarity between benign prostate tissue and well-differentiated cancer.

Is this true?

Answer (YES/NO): NO